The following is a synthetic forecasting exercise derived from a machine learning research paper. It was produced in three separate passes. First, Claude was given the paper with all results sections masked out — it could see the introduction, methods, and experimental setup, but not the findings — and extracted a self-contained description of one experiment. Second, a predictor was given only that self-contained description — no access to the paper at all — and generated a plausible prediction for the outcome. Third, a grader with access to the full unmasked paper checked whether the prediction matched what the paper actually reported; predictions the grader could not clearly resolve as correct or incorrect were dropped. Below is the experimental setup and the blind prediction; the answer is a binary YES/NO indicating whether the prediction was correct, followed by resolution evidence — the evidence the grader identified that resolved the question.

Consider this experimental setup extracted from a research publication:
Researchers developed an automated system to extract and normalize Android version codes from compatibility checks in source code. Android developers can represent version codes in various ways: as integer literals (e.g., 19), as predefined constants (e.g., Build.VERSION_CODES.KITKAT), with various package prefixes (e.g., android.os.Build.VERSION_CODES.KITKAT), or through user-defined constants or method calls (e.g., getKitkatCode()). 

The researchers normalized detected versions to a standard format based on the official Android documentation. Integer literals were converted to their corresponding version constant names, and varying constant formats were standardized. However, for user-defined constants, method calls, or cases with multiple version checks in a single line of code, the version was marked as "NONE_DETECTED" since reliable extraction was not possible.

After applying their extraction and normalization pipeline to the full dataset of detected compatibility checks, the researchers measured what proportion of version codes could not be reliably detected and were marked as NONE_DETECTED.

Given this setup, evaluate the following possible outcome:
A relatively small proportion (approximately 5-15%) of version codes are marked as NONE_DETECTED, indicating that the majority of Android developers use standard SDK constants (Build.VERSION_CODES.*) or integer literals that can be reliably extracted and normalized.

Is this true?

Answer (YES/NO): NO